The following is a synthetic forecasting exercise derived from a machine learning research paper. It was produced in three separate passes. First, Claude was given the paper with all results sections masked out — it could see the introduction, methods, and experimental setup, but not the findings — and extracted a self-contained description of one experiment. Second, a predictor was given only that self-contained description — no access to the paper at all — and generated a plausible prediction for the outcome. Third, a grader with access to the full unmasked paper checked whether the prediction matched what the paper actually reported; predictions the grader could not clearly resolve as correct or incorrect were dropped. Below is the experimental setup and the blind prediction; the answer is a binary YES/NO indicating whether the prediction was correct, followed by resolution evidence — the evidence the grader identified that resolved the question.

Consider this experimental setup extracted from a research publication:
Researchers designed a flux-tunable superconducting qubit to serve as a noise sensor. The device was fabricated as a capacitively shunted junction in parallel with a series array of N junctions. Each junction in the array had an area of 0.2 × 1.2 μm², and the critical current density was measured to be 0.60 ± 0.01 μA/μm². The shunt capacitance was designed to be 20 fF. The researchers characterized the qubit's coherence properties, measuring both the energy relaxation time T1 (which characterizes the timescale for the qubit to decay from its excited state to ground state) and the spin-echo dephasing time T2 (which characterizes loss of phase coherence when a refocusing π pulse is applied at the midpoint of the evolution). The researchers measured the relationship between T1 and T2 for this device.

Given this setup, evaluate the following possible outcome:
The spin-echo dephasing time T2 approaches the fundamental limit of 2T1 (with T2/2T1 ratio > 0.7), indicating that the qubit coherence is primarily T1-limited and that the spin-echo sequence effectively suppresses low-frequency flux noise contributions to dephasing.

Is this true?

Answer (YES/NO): NO